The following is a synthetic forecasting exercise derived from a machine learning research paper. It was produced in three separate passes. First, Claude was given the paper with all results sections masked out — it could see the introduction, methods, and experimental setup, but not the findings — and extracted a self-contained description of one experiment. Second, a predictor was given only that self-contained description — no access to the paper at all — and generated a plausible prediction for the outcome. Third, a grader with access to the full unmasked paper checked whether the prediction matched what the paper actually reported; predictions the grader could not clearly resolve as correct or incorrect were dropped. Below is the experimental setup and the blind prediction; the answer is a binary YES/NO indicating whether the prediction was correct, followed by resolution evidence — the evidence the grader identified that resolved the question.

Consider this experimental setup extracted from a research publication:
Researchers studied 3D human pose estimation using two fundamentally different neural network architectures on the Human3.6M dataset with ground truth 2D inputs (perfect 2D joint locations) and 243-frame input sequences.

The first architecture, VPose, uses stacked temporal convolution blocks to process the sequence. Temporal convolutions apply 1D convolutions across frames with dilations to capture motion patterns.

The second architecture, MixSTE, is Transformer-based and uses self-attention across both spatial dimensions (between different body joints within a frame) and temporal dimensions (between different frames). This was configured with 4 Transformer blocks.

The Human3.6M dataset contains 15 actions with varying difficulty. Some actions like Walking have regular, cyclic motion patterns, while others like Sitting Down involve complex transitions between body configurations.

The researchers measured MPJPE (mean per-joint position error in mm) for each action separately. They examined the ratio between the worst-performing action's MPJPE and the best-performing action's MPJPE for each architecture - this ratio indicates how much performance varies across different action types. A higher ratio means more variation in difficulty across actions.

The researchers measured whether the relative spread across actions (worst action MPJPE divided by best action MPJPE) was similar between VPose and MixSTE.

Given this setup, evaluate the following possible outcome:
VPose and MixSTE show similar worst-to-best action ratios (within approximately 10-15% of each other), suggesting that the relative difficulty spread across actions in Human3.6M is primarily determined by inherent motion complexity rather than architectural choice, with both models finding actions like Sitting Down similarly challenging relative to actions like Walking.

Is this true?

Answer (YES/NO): NO